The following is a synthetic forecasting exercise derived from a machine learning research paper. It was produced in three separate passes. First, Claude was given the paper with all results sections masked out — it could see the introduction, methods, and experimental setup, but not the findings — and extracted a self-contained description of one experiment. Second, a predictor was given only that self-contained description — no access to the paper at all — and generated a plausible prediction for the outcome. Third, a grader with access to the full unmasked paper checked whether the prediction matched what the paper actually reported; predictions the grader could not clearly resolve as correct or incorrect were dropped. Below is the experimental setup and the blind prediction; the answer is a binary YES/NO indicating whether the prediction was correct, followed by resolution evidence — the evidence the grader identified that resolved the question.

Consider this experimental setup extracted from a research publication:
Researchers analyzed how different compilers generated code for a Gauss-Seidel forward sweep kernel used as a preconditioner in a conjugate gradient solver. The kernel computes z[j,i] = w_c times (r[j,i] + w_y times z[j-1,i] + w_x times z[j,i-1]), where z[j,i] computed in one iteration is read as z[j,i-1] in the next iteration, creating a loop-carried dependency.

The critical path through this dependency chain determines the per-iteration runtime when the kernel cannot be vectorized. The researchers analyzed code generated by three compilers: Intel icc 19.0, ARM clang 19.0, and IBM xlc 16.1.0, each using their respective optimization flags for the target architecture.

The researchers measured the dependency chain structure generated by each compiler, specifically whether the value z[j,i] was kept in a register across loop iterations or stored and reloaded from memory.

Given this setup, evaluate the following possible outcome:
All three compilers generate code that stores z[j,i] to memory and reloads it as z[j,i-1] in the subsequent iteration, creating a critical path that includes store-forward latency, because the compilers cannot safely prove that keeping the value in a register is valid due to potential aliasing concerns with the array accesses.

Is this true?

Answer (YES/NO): NO